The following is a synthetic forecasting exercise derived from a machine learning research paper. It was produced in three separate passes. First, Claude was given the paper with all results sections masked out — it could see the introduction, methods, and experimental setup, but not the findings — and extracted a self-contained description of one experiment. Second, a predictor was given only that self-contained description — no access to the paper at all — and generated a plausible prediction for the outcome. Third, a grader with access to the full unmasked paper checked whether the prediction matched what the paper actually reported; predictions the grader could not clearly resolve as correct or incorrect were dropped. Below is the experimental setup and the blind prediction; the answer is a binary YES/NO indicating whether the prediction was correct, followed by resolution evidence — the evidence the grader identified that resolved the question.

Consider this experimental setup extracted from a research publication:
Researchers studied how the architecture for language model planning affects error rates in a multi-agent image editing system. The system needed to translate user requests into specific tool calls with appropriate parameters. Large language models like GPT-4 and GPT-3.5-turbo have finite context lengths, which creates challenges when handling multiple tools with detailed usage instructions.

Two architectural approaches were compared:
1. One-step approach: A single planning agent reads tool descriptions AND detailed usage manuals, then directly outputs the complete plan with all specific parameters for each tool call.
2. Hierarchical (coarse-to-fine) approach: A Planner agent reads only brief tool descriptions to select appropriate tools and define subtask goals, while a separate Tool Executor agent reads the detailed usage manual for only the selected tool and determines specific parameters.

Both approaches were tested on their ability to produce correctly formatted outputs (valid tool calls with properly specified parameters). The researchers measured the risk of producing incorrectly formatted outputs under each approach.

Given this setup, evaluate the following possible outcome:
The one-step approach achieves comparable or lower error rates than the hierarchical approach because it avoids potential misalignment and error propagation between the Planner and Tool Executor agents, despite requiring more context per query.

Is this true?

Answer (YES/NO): NO